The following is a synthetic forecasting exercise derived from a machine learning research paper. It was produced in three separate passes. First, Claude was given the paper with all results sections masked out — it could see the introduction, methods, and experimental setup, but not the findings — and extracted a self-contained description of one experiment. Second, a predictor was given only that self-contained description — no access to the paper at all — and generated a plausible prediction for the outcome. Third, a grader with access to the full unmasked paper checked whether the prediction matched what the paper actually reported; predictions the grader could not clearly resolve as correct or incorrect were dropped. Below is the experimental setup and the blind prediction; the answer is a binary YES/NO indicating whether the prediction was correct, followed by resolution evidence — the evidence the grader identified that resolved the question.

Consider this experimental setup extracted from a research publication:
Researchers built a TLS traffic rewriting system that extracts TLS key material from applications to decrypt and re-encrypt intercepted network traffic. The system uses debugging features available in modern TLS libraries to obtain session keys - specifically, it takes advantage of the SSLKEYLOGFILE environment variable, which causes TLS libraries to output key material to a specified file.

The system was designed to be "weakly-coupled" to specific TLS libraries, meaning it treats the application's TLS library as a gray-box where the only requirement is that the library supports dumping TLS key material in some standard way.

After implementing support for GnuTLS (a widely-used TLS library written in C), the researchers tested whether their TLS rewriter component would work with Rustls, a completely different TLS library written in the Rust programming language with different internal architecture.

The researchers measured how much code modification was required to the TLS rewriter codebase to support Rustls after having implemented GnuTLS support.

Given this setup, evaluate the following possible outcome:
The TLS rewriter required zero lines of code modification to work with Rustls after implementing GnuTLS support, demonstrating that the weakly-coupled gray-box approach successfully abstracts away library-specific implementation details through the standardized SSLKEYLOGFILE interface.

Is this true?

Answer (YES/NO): YES